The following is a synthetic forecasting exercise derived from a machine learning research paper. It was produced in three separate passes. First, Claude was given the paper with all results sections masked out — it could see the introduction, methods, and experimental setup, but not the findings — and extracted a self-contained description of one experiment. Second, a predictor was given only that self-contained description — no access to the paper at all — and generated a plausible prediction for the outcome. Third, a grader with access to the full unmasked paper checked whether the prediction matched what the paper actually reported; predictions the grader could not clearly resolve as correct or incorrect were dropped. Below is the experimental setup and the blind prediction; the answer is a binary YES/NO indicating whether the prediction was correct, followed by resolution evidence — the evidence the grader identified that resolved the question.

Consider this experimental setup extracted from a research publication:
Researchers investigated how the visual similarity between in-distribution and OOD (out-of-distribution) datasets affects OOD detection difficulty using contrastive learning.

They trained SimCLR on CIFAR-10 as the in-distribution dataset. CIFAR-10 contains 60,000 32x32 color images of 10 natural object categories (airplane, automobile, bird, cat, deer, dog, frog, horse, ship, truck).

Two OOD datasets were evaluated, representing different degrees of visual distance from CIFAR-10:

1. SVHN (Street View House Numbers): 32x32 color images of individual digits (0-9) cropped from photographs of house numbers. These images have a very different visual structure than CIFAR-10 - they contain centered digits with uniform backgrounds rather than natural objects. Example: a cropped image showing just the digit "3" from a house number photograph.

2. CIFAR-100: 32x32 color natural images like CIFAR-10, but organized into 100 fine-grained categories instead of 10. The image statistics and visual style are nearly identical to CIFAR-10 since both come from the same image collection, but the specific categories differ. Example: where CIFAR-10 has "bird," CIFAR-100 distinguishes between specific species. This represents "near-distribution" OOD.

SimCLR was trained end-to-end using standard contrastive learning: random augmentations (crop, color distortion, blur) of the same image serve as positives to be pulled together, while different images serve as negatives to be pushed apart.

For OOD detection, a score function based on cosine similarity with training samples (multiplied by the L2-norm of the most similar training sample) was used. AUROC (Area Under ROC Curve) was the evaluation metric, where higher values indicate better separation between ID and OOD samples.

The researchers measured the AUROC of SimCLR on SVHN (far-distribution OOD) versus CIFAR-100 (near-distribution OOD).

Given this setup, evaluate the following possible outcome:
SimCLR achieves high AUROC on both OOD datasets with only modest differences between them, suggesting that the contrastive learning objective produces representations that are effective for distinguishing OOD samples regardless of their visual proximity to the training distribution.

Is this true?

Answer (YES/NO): NO